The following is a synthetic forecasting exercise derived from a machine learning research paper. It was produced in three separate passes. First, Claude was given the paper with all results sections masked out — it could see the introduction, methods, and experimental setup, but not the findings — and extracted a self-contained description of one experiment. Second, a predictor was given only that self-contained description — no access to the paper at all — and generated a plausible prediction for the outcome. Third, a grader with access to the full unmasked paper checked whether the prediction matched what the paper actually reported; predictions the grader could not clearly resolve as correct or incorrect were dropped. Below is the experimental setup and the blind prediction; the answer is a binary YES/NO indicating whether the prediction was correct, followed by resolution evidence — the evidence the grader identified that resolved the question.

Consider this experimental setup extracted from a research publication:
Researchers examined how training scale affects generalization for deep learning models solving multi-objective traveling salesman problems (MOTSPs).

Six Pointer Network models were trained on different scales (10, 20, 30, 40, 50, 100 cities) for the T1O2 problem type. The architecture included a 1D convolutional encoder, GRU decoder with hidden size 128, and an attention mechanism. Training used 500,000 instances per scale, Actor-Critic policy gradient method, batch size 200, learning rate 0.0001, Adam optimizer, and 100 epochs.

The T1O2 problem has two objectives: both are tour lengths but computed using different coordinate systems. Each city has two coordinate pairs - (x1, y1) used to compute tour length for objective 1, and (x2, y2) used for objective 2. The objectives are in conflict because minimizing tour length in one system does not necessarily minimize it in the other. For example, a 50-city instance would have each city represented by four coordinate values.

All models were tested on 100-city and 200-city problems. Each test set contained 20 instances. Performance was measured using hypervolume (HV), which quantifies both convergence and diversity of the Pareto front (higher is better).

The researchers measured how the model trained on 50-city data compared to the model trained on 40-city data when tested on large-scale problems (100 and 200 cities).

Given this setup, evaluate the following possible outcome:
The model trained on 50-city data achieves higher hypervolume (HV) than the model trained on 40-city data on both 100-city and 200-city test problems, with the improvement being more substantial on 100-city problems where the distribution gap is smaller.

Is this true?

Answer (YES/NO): NO